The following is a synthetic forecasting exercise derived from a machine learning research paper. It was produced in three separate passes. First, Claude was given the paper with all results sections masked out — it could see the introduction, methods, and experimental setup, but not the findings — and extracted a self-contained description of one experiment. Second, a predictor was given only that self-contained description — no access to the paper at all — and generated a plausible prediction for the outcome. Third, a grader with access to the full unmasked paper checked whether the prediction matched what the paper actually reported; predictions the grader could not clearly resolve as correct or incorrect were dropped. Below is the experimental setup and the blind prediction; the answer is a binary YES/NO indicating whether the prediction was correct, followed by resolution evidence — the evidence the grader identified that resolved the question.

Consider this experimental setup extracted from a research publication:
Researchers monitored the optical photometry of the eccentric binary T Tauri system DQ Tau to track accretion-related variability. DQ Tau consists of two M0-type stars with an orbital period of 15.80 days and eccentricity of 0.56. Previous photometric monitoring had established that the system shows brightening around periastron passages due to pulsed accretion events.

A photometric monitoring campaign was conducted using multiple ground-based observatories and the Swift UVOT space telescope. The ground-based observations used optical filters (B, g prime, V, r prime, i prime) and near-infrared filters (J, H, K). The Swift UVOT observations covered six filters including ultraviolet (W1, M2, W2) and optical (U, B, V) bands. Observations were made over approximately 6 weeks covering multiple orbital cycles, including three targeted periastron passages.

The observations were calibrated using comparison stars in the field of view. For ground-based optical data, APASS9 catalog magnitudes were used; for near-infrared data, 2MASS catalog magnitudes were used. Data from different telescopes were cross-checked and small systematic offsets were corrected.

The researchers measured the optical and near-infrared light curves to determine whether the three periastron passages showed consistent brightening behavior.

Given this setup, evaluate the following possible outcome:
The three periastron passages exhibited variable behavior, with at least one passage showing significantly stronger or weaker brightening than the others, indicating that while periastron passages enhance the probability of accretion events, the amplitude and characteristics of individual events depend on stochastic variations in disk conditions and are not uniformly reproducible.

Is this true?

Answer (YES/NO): YES